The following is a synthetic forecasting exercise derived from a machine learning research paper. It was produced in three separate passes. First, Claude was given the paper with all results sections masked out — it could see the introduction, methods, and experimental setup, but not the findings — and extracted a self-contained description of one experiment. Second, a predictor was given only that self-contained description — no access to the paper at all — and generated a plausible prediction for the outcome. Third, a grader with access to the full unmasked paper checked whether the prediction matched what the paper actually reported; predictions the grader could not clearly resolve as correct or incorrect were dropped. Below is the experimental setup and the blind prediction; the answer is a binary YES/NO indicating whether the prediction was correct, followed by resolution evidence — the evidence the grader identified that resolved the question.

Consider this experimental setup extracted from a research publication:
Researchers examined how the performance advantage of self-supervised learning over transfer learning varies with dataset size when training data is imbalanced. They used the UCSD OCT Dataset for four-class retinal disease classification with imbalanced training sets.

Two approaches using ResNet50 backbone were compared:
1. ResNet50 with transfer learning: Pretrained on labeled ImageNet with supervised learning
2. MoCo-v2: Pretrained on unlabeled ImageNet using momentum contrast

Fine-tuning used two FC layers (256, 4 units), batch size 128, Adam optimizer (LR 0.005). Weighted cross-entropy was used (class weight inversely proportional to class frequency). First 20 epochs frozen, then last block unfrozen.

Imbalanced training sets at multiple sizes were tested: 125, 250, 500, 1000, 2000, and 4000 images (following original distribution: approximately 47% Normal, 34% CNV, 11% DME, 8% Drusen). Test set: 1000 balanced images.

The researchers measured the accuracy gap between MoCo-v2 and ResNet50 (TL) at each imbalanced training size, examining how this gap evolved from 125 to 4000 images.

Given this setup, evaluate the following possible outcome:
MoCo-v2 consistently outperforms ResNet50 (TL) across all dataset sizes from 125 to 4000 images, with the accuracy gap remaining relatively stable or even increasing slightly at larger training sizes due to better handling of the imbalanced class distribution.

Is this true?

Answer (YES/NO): NO